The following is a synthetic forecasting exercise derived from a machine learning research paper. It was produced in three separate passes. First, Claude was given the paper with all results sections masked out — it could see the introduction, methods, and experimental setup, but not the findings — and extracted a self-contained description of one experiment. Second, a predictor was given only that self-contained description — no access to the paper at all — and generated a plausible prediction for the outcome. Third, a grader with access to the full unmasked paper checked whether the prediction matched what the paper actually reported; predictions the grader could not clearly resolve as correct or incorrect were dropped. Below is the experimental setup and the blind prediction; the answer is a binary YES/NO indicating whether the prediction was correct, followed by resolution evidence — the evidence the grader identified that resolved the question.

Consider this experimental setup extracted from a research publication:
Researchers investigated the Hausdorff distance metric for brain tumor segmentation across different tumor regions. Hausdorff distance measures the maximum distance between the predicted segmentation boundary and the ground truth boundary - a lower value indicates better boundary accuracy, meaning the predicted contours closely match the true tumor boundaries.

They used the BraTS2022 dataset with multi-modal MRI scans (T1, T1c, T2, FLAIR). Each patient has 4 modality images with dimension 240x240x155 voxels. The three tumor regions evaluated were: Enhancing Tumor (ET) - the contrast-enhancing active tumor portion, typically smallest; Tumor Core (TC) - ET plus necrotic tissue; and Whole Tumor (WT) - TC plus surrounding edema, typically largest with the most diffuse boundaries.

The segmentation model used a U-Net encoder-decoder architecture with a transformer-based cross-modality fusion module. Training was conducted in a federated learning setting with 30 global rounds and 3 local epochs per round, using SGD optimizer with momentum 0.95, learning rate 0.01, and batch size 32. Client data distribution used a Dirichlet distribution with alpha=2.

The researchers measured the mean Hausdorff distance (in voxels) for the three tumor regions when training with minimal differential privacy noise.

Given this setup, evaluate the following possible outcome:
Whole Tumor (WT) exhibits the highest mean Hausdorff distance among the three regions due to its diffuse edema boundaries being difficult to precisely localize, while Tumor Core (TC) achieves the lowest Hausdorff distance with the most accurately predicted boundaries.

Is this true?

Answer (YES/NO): NO